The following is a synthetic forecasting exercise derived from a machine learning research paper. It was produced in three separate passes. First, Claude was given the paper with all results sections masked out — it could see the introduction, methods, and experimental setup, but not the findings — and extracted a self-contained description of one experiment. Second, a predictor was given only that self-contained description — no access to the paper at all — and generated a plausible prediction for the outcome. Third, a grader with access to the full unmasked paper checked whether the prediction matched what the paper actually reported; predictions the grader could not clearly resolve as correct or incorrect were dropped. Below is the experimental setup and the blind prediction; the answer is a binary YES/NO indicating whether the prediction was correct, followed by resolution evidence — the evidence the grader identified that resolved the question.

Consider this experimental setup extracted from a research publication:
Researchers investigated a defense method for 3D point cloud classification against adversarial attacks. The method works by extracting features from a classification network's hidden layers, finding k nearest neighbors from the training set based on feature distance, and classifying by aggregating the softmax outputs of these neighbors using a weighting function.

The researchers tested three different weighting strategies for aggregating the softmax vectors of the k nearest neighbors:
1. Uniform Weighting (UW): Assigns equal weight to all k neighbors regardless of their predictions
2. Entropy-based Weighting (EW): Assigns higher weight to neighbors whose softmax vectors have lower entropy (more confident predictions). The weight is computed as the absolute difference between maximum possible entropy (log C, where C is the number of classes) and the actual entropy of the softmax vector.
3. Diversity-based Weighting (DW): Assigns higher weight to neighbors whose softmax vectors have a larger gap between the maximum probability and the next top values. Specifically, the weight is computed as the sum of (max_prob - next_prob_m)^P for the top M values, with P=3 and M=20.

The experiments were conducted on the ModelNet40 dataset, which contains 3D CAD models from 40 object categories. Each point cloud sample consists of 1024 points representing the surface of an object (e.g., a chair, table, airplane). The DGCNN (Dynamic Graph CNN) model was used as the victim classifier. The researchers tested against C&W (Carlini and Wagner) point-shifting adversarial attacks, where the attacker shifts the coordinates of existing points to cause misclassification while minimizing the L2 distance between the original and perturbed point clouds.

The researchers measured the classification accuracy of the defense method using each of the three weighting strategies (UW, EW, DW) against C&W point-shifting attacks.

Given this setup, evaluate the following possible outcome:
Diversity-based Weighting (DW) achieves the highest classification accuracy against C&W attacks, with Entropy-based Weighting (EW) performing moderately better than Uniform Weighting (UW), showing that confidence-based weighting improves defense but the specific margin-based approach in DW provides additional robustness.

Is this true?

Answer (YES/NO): NO